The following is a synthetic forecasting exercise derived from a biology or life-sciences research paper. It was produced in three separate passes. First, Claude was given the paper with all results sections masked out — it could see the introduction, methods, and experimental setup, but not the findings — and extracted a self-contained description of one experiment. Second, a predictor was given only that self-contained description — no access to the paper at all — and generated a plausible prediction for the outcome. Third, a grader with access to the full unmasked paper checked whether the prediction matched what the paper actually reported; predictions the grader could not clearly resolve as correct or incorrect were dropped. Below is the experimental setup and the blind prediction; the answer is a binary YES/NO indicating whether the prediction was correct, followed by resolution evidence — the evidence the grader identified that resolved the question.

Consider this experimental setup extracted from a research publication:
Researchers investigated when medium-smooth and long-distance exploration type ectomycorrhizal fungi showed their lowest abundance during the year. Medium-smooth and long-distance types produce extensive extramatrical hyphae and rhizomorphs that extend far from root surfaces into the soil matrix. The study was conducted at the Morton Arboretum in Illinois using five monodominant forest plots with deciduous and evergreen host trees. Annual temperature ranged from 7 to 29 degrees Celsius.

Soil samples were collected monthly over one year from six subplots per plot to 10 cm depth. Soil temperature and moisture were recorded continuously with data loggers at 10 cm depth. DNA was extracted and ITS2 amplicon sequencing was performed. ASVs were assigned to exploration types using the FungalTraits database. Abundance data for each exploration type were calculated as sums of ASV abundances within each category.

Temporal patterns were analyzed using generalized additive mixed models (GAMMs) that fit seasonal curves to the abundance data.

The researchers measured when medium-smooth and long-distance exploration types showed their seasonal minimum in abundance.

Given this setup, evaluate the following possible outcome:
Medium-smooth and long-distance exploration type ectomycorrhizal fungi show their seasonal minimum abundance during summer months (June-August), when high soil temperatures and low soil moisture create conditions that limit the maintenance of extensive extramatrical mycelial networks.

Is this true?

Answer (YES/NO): YES